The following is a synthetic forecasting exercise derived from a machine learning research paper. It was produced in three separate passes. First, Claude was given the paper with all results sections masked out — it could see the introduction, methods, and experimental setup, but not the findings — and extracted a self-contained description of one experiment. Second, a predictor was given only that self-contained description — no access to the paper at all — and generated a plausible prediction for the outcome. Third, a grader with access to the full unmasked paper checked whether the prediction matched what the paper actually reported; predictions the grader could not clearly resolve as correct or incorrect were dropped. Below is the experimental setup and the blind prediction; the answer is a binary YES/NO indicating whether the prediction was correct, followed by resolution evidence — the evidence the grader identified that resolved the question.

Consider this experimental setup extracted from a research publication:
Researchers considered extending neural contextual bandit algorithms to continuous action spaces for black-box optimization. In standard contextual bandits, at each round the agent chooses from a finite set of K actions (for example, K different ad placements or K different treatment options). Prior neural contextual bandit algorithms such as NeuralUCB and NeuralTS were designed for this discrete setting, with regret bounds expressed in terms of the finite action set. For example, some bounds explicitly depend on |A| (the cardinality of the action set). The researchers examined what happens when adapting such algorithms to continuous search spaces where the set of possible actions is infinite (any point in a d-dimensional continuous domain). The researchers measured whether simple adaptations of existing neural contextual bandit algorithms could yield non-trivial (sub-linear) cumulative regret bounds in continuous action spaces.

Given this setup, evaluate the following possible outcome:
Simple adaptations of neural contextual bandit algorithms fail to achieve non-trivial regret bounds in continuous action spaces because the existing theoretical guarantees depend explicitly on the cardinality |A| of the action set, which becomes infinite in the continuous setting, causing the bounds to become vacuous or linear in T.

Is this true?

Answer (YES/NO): YES